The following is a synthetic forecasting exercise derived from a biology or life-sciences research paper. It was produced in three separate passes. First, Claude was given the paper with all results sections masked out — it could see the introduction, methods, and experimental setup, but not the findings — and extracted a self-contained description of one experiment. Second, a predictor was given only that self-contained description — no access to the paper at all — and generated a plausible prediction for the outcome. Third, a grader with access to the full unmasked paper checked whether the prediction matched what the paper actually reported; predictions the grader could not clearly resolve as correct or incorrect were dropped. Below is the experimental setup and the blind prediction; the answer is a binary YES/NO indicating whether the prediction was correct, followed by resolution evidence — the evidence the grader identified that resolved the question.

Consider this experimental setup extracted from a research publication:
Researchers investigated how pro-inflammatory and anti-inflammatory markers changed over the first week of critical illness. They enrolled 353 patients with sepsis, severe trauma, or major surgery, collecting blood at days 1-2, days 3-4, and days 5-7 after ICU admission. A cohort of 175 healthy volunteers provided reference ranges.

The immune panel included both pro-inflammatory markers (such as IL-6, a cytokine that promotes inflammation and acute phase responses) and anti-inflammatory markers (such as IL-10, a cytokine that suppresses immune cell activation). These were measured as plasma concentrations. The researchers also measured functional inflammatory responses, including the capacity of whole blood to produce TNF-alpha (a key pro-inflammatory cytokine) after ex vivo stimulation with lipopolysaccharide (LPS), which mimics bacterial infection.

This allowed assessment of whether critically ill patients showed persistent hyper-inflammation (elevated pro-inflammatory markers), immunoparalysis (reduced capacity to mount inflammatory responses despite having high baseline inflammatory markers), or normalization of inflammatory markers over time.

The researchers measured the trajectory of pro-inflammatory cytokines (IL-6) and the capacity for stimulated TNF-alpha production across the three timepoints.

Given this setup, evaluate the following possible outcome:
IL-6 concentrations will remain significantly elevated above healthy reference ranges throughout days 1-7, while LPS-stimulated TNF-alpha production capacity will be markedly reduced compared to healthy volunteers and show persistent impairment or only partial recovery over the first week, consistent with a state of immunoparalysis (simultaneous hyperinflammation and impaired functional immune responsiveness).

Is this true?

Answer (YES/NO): NO